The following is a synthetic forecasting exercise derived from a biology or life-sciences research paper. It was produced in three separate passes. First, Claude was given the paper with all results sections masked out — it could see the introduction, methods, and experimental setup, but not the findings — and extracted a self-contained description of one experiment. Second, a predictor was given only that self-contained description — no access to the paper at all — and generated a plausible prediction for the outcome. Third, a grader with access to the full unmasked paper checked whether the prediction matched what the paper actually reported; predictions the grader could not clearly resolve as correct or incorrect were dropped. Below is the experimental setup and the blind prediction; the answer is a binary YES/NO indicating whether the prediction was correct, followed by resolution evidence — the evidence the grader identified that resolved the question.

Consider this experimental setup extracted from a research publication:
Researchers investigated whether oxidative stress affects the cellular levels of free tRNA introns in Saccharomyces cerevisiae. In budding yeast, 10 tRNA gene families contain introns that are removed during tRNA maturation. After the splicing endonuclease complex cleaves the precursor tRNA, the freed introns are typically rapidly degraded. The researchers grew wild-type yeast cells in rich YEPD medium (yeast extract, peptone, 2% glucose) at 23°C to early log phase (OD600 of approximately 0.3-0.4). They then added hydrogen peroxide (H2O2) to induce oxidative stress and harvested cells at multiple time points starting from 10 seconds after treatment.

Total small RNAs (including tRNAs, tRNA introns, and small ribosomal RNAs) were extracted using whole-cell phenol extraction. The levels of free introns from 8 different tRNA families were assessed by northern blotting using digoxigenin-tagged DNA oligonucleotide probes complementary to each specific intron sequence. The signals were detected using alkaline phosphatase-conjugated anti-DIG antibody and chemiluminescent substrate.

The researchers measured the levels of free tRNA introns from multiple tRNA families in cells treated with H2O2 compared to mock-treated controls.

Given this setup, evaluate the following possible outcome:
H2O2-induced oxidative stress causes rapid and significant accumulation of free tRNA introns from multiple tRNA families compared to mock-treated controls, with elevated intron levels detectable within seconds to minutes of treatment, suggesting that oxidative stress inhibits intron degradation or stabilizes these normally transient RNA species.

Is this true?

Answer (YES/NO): NO